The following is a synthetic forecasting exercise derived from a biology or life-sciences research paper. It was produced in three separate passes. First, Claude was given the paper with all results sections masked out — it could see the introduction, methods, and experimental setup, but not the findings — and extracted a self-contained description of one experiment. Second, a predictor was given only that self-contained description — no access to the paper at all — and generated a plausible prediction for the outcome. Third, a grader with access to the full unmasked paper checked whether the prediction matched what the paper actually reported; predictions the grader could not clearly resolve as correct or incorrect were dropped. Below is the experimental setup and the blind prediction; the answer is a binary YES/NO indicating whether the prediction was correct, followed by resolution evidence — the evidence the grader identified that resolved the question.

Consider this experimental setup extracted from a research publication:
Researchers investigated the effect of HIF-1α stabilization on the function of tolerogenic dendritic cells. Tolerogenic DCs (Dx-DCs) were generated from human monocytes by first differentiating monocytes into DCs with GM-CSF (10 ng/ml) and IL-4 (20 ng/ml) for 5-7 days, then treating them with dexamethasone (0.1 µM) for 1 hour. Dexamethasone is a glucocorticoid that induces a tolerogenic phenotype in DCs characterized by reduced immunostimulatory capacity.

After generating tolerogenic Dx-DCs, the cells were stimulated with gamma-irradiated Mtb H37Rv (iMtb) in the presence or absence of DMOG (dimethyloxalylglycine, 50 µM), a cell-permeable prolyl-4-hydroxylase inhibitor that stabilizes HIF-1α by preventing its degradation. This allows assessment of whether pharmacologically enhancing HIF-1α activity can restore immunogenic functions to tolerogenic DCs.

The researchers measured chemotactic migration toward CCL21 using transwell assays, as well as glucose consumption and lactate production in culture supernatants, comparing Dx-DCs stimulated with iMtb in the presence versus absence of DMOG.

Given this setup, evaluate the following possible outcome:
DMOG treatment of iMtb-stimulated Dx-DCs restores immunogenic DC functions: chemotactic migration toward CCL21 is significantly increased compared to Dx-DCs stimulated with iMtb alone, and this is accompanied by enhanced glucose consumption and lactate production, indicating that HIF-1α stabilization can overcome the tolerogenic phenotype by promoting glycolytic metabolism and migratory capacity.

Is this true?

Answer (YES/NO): YES